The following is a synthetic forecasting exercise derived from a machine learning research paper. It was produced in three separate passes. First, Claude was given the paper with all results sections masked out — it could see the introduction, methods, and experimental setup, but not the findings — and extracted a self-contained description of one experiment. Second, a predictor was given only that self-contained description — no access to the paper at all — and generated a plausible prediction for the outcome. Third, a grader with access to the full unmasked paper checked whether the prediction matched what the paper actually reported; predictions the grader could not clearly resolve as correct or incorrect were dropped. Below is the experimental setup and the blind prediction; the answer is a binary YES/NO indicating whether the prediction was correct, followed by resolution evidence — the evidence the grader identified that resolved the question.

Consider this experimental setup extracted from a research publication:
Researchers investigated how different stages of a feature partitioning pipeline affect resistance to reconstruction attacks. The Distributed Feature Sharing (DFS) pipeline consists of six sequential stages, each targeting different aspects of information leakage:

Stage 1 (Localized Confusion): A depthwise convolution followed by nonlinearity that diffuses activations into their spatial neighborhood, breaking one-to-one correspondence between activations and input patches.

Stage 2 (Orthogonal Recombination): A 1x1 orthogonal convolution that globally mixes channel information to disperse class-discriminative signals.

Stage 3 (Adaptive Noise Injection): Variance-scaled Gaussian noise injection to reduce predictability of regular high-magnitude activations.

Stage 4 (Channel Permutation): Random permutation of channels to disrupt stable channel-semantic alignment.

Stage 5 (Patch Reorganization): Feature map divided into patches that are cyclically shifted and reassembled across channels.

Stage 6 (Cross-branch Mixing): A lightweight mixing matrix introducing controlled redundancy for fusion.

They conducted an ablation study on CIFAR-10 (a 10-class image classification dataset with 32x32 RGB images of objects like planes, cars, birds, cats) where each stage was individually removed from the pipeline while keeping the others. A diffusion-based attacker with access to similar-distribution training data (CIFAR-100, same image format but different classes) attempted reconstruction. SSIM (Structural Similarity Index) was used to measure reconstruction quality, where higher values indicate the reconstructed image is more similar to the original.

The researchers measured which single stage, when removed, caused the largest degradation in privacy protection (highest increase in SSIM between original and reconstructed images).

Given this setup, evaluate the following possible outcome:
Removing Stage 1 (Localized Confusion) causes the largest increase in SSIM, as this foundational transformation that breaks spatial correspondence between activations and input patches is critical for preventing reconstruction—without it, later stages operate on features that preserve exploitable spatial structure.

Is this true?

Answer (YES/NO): NO